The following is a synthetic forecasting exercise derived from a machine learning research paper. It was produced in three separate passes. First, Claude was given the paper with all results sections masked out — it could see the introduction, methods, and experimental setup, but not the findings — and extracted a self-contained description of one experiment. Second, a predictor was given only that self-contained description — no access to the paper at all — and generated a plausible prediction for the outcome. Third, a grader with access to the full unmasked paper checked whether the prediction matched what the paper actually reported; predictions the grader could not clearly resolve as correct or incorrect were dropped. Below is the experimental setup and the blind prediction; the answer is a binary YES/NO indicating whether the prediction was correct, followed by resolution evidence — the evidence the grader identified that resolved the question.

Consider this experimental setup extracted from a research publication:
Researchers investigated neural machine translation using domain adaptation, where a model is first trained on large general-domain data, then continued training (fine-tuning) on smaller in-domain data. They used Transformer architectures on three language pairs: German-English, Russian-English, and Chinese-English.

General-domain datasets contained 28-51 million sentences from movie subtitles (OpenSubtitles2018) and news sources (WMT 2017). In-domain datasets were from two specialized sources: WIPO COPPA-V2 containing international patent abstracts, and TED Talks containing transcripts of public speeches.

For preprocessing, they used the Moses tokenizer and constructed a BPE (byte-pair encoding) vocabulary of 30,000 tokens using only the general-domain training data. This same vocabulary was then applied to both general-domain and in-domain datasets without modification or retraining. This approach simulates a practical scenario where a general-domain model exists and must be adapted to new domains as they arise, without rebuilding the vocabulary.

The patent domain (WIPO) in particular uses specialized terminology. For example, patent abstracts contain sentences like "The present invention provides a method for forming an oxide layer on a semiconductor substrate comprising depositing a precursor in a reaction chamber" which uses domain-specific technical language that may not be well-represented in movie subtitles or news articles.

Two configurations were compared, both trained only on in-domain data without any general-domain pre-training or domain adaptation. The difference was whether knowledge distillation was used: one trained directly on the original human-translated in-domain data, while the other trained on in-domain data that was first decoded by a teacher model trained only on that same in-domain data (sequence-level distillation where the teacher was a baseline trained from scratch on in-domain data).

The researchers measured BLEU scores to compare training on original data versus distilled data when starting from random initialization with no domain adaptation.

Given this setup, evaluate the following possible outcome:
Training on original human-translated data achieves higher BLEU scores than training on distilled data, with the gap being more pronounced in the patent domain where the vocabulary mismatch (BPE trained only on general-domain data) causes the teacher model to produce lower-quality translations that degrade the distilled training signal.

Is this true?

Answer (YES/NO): NO